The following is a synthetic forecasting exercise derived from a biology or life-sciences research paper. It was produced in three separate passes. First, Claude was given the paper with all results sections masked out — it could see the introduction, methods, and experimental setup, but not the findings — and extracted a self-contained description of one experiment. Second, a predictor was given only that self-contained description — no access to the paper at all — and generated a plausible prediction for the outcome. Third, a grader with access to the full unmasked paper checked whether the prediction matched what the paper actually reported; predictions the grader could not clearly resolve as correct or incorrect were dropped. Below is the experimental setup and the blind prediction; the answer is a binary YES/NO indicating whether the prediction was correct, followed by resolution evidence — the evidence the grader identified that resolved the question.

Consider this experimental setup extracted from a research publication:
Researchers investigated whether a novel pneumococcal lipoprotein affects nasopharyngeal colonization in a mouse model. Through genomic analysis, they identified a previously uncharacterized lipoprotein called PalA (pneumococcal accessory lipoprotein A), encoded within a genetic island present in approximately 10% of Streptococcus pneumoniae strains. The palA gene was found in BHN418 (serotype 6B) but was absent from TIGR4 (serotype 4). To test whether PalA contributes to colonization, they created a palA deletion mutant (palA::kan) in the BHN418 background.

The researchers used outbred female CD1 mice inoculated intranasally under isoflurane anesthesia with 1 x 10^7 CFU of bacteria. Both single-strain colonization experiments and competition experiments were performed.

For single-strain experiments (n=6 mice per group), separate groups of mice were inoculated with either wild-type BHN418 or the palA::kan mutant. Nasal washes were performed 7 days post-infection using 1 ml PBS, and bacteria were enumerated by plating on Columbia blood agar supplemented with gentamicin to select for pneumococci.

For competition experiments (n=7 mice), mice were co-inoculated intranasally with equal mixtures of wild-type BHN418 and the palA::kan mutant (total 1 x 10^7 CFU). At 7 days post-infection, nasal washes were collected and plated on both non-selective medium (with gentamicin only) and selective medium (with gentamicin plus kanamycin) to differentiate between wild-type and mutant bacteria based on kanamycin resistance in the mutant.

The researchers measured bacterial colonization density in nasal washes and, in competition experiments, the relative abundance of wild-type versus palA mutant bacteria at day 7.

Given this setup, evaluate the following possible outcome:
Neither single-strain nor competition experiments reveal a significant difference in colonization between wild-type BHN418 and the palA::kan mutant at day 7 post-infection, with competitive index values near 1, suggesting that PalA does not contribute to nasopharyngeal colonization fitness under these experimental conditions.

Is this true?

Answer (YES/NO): YES